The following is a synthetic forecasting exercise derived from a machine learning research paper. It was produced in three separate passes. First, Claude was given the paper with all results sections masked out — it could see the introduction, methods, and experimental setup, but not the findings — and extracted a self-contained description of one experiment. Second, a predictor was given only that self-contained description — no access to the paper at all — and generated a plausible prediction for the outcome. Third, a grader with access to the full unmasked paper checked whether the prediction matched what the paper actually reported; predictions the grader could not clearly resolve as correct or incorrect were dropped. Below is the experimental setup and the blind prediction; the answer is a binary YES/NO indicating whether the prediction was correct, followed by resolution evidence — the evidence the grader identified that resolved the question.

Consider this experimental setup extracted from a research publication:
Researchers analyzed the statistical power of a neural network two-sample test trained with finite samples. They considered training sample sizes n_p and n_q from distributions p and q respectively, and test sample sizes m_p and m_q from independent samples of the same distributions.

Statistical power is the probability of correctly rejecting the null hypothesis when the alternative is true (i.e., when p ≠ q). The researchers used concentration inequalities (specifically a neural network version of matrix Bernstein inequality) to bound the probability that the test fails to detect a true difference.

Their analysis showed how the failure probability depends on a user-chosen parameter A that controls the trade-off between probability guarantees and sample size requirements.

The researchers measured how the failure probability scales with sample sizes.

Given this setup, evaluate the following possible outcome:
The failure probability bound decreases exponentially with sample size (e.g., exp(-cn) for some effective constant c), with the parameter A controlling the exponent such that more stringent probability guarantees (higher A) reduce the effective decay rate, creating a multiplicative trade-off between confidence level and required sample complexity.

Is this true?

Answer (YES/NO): NO